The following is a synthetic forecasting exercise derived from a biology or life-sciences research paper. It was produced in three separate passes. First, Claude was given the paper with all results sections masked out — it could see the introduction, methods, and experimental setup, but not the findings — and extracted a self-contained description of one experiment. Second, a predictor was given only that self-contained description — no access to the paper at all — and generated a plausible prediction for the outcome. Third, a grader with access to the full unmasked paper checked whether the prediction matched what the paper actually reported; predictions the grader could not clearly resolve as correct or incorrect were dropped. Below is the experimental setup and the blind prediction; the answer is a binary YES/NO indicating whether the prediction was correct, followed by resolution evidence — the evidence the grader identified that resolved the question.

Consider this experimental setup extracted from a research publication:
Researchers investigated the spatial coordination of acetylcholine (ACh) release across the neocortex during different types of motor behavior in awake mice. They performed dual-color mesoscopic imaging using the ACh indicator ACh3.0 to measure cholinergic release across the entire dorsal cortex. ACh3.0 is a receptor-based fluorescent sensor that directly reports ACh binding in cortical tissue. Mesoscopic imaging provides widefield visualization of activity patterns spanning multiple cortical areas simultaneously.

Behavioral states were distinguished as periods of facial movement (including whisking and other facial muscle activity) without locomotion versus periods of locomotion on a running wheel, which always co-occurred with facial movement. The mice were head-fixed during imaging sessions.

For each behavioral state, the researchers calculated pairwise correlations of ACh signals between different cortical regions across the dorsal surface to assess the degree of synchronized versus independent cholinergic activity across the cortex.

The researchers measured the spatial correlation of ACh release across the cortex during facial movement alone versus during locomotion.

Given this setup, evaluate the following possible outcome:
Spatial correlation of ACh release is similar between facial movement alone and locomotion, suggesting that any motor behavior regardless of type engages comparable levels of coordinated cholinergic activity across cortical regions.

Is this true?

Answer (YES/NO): NO